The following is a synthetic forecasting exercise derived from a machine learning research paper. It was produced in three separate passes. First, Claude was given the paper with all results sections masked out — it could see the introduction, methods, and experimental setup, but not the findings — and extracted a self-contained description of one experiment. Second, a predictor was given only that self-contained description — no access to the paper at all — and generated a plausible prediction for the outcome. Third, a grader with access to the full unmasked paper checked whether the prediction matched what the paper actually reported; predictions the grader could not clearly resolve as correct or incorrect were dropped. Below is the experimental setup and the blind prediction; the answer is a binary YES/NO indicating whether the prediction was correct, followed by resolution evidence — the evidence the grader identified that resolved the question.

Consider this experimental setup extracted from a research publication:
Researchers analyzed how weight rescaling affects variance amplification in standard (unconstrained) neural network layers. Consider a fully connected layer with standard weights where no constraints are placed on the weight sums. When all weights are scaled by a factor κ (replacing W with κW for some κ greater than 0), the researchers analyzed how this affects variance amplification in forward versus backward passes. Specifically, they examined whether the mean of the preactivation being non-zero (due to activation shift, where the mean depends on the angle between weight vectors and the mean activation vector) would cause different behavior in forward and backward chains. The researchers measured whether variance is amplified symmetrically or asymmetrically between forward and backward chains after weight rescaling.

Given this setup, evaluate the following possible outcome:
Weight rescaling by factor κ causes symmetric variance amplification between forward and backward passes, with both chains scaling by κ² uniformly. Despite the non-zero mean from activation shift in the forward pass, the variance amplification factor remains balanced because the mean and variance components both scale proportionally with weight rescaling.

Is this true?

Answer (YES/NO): NO